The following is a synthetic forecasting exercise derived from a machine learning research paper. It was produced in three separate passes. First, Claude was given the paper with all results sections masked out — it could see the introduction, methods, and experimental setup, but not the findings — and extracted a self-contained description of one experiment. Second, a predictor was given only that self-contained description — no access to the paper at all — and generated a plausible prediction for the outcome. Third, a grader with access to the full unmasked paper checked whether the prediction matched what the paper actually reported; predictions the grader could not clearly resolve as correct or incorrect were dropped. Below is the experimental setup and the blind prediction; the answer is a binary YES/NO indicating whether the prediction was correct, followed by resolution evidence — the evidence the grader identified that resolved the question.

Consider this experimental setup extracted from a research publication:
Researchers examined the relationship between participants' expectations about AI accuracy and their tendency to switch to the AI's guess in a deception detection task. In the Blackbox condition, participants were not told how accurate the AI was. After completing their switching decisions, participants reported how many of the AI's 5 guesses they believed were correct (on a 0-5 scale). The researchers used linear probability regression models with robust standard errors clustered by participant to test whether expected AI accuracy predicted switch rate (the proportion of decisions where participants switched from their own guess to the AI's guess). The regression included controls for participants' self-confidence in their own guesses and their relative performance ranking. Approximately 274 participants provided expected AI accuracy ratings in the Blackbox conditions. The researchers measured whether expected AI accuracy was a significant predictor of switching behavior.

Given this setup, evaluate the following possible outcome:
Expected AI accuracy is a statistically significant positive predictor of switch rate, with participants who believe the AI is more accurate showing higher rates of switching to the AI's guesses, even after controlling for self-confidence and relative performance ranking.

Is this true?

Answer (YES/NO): YES